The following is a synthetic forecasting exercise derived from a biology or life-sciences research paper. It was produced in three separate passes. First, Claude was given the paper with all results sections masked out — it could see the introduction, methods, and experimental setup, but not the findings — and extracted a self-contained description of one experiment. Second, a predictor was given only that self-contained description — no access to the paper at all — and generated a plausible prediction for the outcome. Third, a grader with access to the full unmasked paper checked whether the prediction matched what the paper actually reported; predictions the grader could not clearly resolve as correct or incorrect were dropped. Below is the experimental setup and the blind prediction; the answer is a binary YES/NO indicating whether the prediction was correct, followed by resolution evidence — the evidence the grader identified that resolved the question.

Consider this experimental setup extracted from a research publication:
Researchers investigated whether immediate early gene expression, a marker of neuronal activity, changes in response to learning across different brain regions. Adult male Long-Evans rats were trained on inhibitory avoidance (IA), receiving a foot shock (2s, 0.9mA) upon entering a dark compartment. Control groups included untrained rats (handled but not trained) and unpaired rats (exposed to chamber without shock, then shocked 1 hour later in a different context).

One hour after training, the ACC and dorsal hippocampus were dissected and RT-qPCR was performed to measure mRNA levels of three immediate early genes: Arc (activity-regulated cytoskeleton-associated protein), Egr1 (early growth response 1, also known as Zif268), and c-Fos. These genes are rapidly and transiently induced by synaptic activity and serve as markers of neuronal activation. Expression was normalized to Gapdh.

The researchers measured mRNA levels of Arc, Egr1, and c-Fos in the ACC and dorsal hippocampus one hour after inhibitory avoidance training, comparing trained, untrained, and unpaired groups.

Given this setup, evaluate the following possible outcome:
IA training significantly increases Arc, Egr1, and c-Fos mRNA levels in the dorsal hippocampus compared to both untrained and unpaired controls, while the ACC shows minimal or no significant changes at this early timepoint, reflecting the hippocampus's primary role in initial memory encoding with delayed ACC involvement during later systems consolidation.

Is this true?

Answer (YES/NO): NO